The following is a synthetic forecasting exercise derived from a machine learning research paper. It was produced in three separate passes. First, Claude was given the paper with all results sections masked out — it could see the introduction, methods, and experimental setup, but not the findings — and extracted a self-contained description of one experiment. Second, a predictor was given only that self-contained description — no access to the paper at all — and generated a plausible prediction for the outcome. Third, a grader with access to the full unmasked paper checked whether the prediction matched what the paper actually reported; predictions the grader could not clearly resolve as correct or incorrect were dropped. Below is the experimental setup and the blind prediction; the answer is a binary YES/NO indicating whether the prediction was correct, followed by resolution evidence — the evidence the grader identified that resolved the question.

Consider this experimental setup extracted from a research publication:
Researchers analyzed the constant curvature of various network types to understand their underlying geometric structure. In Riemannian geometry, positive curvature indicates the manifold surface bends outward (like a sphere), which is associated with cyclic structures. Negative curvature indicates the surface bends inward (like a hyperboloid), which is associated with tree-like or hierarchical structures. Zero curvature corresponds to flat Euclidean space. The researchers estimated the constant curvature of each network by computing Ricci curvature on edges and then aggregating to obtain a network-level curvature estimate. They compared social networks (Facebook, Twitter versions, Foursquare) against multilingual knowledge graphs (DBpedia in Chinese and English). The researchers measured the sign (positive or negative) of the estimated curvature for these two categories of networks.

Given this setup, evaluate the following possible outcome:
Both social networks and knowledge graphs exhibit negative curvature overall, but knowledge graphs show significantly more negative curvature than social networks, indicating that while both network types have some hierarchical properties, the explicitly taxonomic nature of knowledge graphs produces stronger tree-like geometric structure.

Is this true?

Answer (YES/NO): NO